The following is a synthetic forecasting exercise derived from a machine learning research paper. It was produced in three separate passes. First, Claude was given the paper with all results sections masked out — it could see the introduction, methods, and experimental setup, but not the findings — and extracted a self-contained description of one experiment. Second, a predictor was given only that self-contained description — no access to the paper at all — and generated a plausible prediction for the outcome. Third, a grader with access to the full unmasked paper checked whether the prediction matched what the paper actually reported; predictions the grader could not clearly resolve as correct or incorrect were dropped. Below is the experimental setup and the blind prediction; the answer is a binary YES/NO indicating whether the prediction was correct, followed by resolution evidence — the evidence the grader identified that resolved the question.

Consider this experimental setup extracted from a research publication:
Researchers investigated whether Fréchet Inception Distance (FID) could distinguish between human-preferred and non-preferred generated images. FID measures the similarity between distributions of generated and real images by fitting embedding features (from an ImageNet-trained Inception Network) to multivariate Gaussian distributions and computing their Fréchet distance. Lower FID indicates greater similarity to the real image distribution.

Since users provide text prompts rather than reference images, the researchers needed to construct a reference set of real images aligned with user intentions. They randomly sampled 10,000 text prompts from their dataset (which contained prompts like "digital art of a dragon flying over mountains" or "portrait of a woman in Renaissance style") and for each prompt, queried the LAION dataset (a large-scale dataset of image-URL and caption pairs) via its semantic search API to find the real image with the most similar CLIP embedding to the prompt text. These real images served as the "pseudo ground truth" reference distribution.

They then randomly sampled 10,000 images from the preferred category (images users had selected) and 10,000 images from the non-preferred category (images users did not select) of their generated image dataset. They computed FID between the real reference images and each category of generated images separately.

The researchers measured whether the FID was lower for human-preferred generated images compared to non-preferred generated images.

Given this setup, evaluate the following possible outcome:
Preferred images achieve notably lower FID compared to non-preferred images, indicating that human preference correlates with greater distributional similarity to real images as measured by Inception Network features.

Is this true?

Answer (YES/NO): NO